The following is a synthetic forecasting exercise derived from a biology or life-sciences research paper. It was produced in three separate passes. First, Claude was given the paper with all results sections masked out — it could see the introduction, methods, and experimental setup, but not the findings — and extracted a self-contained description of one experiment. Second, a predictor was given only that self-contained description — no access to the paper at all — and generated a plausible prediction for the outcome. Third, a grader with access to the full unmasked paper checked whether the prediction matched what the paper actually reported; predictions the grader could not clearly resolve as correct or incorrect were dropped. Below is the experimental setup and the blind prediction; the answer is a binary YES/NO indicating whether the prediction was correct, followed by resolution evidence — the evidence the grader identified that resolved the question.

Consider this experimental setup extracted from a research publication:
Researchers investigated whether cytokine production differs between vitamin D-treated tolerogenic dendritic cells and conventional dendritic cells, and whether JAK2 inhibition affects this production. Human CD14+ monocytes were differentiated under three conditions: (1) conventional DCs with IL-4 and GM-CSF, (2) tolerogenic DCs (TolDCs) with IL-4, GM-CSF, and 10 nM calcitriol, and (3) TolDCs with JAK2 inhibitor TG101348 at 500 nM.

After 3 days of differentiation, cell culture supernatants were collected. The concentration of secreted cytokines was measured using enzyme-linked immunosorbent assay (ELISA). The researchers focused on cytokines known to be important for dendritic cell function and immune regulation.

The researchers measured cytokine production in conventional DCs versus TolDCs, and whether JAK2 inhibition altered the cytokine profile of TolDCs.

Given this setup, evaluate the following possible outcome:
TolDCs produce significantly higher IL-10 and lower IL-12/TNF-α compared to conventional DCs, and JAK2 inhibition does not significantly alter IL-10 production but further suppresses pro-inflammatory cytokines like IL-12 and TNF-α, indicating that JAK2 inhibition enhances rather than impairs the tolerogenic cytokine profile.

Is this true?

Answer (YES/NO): NO